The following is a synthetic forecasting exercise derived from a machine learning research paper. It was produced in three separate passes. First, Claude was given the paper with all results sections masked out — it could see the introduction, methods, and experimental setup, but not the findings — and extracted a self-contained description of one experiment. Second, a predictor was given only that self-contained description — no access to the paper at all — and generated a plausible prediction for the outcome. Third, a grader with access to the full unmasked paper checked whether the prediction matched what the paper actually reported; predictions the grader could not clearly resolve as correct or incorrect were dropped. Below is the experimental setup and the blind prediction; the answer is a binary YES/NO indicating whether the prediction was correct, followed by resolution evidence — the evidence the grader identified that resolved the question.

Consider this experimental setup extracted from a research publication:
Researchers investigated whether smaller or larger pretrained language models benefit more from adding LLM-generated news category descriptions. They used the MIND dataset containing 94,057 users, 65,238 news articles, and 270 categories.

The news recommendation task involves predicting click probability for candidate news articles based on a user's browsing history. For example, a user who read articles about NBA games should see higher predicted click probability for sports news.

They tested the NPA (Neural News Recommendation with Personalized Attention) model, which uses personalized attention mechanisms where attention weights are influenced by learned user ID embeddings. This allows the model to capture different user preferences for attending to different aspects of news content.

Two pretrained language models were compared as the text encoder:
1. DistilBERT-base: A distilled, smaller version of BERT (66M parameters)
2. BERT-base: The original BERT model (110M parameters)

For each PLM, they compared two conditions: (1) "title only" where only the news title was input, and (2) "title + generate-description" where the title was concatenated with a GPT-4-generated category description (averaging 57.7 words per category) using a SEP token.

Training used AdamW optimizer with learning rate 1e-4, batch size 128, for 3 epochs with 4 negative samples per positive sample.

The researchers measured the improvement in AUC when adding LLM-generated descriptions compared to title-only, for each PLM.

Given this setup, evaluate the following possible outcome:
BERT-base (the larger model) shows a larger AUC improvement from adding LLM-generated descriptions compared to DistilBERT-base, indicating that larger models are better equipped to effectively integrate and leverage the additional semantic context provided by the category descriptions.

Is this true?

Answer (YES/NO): YES